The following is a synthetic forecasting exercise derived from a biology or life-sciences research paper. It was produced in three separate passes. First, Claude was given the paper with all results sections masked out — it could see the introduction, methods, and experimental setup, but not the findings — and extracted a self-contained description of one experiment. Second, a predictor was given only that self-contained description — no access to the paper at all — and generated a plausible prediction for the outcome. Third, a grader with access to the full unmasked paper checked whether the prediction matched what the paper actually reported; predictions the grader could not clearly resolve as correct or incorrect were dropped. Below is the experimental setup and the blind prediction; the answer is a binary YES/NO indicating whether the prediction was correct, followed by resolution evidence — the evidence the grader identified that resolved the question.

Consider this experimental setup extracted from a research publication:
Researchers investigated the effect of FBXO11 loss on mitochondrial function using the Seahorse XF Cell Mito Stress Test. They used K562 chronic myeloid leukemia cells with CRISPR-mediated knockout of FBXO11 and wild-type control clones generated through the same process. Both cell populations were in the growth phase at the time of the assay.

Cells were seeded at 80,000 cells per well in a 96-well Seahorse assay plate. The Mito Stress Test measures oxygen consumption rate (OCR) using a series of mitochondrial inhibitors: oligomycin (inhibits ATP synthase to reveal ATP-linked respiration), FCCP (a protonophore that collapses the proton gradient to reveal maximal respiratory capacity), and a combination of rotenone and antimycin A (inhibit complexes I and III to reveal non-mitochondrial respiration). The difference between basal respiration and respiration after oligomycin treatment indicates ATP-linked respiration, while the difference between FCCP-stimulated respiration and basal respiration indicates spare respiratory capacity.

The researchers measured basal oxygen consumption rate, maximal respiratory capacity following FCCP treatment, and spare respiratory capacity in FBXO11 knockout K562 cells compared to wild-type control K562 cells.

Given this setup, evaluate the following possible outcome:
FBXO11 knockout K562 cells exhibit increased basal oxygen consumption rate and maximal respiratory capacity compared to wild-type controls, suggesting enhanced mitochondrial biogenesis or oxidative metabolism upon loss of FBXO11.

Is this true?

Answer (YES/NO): NO